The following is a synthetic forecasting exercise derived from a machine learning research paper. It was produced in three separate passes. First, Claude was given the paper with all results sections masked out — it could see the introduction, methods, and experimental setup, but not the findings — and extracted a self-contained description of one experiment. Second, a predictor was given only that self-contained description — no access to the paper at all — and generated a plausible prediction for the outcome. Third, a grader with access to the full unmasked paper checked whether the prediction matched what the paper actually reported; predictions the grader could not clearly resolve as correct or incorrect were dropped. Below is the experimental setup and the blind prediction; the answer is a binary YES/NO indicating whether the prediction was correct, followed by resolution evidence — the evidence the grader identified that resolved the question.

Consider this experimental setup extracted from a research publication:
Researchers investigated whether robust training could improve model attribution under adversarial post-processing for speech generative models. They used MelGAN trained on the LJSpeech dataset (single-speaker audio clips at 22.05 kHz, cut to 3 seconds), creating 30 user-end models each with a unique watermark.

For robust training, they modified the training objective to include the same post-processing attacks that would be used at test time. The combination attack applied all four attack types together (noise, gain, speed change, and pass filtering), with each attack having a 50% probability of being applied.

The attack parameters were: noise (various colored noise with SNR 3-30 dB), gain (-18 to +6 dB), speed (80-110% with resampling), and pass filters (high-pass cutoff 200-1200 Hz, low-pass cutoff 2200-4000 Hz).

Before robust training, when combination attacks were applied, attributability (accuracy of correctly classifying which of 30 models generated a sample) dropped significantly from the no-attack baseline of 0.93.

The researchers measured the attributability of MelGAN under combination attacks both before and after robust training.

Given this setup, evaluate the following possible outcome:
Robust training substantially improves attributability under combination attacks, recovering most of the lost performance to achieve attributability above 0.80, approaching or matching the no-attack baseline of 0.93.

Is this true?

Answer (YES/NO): NO